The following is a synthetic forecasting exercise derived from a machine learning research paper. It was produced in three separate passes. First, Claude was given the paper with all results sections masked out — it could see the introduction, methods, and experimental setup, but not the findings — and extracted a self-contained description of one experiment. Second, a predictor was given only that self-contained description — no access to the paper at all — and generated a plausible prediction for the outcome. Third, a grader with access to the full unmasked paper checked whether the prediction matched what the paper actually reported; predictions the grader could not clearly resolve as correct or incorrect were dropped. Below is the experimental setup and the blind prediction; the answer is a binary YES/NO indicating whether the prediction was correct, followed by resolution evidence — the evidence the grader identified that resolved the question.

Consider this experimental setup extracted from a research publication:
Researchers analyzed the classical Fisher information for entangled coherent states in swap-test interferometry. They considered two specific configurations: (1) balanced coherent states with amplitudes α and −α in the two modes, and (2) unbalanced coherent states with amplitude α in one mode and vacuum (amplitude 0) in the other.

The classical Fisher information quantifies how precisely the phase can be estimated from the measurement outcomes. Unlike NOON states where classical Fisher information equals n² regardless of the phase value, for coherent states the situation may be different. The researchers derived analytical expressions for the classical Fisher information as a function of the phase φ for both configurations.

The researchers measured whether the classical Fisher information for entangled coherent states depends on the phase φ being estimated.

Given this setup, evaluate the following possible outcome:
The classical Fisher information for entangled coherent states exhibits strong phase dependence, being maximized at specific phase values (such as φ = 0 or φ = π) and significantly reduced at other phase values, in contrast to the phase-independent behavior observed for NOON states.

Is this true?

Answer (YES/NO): YES